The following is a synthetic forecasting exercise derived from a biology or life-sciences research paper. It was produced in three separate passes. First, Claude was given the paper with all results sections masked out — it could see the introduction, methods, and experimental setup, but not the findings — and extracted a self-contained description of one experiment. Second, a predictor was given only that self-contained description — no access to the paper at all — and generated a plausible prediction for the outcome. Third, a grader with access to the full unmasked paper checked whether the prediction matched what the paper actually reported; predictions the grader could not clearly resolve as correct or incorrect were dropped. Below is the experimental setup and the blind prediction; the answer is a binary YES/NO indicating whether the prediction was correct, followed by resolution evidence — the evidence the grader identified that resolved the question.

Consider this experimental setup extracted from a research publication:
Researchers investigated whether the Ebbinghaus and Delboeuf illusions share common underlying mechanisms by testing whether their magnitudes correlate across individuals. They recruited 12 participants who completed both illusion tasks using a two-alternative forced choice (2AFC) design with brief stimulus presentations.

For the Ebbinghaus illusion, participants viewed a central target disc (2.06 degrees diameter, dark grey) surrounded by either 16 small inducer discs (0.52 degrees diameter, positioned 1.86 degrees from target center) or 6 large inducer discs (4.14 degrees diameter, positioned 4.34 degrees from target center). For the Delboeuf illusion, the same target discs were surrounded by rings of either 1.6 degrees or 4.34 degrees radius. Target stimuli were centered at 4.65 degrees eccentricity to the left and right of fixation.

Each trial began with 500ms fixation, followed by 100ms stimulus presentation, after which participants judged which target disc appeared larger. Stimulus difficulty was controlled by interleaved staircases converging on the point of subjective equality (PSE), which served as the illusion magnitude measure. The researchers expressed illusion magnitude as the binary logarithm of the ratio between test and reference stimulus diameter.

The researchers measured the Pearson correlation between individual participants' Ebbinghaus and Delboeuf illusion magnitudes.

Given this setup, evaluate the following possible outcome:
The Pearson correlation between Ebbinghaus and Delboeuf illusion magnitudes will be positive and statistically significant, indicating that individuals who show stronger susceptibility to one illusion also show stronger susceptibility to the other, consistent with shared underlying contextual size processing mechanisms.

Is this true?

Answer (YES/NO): YES